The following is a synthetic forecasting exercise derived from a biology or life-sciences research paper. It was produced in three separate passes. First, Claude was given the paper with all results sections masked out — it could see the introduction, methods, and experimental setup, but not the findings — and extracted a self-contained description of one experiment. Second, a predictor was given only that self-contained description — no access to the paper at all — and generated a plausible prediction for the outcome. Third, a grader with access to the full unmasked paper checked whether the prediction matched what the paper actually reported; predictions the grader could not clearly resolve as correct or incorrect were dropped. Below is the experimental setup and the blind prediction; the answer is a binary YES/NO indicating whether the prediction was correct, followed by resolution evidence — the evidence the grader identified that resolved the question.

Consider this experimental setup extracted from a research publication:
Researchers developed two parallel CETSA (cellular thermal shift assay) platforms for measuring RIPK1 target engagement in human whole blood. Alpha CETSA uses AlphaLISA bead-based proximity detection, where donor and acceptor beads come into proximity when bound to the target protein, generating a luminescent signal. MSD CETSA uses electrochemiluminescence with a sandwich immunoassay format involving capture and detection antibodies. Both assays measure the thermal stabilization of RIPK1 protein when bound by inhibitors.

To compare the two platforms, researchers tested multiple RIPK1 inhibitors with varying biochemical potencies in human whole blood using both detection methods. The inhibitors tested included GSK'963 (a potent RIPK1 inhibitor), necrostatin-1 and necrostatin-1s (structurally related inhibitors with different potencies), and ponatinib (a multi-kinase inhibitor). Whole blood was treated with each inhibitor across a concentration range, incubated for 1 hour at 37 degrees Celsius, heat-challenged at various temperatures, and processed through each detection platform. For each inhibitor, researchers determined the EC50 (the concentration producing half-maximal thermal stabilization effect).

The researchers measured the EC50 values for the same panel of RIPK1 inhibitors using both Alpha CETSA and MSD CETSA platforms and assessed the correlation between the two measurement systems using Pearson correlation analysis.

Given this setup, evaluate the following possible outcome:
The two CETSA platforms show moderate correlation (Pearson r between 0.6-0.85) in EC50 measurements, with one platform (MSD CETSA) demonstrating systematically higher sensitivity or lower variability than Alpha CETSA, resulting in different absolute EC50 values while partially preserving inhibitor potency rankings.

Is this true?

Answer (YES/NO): NO